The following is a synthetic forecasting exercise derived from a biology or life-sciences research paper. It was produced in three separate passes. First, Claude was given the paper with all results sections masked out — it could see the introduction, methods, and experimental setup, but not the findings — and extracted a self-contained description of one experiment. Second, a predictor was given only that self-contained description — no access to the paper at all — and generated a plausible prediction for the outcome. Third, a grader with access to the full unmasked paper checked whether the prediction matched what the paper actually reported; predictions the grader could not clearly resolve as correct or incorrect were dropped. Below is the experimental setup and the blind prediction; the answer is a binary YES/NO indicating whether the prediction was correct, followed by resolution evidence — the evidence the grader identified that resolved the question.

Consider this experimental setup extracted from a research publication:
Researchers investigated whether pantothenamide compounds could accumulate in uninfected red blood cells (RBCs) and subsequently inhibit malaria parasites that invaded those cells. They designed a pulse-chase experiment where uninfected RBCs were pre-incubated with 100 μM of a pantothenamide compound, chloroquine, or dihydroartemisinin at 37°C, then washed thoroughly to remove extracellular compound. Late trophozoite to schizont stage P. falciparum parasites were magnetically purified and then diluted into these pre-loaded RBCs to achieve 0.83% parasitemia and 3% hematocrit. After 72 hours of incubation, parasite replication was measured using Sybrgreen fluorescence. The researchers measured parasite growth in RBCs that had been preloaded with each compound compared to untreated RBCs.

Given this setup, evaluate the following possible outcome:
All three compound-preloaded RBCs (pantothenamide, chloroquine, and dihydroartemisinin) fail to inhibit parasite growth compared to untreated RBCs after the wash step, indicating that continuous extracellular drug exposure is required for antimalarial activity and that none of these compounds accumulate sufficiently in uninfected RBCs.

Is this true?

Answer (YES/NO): NO